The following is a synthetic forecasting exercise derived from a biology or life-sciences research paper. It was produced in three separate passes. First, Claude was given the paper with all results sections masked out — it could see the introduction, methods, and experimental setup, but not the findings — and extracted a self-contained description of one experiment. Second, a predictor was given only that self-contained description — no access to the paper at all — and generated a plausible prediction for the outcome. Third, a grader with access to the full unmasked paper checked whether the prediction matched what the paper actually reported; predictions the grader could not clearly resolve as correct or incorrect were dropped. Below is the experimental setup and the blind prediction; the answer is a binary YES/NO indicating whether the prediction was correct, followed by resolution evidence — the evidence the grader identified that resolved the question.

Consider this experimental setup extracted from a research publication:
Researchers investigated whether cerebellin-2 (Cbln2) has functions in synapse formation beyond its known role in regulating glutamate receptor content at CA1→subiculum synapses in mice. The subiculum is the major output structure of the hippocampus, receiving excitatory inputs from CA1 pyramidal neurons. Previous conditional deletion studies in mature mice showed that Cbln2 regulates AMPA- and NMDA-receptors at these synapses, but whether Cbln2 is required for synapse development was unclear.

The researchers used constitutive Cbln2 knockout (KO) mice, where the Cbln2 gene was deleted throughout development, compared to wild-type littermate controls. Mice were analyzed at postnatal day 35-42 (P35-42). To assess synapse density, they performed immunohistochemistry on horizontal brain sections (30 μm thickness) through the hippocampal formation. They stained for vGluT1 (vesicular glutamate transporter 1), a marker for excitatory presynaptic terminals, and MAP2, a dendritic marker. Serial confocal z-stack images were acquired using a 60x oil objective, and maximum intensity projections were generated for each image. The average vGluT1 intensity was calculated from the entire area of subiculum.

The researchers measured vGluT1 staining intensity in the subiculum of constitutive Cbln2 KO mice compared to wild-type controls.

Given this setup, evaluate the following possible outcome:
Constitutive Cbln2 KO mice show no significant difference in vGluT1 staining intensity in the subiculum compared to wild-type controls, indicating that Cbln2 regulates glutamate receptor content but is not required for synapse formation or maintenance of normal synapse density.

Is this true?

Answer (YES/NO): YES